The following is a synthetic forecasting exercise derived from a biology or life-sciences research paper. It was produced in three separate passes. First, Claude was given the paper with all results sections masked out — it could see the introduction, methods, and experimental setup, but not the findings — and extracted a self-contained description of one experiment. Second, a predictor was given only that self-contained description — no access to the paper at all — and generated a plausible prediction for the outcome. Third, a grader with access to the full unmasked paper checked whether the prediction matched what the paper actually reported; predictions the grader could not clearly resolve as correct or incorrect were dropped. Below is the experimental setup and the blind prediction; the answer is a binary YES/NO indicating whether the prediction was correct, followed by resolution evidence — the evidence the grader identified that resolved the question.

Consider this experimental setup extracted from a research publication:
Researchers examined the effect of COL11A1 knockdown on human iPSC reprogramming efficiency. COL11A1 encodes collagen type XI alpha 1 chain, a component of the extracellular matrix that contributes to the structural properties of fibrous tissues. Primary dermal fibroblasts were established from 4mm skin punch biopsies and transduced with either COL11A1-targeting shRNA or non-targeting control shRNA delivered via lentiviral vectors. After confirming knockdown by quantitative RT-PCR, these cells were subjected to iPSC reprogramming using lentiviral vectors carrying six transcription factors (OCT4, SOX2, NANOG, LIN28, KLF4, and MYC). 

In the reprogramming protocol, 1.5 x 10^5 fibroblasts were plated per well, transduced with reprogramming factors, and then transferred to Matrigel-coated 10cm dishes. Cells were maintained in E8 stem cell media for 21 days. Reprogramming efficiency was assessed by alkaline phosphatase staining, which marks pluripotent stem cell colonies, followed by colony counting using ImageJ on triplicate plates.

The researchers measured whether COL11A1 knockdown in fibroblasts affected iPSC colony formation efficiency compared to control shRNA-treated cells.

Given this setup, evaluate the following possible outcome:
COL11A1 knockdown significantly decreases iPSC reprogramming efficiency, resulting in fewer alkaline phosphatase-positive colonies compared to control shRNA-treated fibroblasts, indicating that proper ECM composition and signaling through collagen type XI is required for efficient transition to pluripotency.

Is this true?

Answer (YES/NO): NO